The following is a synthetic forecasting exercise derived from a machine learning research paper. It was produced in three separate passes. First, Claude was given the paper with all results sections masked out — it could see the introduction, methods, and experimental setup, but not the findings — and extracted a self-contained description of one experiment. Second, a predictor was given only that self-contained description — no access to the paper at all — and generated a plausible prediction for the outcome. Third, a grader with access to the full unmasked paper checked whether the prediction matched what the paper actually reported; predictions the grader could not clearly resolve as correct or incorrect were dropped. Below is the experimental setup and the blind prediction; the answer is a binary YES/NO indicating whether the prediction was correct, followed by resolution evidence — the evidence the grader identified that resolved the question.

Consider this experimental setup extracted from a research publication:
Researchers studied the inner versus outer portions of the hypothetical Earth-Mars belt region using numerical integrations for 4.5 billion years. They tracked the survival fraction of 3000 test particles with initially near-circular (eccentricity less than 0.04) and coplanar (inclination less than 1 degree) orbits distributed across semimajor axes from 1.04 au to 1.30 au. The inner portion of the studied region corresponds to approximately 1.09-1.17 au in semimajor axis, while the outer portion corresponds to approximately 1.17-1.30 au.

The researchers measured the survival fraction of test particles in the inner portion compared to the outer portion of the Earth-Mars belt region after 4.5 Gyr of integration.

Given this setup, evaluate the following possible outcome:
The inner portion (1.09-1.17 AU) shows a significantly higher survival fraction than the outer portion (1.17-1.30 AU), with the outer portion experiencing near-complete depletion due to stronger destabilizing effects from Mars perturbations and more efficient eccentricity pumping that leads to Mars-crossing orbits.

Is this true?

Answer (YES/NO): YES